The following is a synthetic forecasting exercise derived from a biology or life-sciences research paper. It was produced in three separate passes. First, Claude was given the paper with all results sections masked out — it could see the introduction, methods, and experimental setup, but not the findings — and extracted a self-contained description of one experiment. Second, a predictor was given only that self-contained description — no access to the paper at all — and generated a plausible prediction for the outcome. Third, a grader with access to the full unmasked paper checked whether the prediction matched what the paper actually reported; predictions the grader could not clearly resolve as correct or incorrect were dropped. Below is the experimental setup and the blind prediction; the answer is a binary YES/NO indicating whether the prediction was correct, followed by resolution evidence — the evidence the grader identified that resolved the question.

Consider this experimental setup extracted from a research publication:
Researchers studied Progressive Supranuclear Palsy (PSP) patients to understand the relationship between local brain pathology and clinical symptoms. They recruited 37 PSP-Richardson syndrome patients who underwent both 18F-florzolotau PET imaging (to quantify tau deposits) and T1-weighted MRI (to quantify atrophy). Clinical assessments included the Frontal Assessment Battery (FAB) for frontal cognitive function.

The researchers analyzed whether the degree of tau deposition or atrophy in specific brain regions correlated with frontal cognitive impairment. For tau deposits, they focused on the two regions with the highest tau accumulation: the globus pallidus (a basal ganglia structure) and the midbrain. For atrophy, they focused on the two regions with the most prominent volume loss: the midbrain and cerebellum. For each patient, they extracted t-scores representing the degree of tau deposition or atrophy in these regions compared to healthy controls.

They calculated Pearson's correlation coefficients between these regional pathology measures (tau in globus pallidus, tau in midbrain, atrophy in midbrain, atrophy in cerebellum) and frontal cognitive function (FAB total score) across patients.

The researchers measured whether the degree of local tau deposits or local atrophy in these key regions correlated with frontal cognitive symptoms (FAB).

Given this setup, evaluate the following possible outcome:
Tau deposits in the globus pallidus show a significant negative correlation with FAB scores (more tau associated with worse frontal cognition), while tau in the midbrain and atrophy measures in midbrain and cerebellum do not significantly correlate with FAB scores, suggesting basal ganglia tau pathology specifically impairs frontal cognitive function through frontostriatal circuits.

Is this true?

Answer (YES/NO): NO